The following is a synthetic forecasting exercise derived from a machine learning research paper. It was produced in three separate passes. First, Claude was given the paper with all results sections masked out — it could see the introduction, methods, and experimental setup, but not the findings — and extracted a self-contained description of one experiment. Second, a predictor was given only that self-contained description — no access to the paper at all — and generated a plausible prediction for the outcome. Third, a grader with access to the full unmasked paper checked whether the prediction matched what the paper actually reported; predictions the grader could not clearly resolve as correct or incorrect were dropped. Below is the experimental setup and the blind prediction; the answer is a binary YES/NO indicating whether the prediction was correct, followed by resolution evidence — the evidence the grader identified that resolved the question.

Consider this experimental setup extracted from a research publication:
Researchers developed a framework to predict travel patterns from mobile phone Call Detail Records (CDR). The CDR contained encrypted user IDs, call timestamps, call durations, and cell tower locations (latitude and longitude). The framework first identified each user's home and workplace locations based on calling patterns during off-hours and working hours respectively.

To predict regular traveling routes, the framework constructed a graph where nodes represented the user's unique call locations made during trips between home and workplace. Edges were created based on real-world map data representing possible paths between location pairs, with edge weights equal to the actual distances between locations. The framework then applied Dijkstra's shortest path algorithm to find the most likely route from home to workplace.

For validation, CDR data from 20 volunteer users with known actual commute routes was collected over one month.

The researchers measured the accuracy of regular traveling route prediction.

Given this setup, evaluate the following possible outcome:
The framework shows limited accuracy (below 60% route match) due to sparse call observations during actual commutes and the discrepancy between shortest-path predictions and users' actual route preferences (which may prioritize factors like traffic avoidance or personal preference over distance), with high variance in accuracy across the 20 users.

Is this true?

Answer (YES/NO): NO